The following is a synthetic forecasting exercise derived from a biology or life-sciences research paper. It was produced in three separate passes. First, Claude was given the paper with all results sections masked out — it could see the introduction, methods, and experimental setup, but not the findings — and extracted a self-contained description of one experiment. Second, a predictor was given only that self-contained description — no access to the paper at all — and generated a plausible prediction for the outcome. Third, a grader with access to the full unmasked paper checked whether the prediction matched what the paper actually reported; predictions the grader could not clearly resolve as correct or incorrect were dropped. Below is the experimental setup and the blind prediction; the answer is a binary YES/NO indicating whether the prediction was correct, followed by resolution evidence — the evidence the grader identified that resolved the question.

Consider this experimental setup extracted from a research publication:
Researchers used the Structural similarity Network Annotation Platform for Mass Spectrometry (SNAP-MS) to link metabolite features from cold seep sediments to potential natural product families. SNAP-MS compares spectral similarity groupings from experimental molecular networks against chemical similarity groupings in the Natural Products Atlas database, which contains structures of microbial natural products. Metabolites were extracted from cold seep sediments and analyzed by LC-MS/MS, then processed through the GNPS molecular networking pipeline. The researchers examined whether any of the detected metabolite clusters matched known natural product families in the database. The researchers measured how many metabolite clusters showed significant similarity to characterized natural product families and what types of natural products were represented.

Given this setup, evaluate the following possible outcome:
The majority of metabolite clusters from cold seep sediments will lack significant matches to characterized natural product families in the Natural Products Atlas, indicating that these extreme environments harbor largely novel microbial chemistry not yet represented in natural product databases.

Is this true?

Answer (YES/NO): YES